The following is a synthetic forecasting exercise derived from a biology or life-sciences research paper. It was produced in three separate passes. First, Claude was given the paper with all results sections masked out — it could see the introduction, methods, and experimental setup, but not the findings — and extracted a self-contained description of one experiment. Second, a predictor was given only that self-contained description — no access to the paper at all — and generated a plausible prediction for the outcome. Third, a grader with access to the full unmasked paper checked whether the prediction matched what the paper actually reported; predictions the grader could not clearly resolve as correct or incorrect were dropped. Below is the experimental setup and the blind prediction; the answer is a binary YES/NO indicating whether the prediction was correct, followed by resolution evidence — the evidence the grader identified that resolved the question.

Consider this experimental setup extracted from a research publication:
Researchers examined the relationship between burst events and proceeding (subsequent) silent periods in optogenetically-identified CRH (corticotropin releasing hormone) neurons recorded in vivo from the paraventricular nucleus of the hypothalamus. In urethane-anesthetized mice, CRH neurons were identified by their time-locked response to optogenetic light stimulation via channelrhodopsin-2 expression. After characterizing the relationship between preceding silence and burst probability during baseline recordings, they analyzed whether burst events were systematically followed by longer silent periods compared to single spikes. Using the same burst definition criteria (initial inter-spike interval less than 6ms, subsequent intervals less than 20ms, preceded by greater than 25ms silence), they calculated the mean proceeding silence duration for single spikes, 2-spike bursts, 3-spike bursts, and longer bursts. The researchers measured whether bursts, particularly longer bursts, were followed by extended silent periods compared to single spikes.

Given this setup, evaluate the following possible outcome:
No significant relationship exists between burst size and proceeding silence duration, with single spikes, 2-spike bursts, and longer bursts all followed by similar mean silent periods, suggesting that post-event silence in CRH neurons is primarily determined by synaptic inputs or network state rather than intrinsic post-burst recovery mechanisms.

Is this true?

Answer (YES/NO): NO